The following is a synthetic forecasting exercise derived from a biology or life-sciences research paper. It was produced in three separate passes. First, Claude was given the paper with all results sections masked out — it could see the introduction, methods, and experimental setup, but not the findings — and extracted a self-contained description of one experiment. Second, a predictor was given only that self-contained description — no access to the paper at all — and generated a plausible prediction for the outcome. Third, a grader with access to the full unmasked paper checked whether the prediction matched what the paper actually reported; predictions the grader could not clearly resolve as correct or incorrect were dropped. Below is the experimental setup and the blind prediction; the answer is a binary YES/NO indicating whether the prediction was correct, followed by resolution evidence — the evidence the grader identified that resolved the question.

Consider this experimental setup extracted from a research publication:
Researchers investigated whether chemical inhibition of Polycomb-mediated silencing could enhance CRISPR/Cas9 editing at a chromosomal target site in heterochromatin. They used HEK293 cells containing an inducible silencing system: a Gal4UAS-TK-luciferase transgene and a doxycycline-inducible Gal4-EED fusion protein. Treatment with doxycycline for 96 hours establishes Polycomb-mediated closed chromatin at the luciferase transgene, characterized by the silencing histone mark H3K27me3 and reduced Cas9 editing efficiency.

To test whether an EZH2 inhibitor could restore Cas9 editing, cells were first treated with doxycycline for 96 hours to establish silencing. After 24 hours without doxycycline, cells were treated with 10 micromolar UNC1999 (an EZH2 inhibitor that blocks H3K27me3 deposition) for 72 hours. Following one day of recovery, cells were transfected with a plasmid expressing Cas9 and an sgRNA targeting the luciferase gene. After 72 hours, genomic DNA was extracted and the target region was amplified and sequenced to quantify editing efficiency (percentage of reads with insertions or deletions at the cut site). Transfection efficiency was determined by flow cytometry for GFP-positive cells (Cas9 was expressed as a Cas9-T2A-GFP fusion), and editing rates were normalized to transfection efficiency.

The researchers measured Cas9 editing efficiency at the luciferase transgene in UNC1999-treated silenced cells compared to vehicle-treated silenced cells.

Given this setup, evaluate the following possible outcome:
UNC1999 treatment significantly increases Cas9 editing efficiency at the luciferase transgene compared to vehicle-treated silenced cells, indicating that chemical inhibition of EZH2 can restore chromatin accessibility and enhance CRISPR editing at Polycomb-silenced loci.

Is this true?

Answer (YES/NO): NO